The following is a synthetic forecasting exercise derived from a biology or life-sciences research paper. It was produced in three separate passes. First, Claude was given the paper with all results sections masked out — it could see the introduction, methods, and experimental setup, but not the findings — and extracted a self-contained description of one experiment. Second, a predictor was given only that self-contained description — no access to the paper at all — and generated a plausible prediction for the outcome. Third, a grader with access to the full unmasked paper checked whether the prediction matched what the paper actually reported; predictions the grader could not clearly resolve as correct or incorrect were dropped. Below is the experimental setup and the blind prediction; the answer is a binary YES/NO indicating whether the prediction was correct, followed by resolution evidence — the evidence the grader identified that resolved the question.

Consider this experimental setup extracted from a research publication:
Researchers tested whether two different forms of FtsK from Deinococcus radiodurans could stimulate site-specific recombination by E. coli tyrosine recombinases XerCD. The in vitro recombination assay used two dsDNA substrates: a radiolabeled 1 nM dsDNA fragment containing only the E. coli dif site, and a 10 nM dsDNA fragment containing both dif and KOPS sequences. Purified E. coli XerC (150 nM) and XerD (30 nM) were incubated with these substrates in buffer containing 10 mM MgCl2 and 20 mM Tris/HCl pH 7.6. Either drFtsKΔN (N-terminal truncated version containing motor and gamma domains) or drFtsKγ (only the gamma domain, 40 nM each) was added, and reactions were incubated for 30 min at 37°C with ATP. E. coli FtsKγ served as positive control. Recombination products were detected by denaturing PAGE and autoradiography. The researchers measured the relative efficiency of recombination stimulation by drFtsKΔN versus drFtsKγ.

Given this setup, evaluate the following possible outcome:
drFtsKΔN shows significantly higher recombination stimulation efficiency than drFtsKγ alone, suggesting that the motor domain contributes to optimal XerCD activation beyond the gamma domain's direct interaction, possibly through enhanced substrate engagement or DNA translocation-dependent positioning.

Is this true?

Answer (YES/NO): NO